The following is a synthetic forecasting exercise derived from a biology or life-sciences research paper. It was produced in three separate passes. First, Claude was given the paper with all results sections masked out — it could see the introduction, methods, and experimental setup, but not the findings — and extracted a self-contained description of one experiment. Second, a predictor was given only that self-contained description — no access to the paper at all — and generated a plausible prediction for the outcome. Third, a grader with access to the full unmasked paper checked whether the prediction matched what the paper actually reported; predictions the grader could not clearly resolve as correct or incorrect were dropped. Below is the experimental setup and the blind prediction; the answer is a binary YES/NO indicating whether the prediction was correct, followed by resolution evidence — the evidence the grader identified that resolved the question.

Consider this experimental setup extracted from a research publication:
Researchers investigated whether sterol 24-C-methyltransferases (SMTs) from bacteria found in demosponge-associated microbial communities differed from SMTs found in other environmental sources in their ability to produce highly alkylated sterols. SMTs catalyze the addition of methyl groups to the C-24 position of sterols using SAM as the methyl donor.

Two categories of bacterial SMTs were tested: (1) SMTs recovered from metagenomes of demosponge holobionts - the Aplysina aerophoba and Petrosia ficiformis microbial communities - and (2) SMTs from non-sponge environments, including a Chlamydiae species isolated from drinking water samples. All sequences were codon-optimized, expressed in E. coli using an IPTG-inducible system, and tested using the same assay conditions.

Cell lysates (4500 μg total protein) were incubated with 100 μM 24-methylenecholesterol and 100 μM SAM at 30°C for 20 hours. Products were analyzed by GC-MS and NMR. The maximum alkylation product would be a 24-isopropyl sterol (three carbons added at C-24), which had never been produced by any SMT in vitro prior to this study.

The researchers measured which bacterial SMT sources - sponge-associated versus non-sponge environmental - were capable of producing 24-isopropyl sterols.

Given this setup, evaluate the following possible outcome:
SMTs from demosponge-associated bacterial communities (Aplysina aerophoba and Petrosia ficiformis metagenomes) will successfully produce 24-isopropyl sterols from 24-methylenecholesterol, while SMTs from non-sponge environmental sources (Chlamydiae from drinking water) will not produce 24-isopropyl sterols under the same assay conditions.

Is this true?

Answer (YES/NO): NO